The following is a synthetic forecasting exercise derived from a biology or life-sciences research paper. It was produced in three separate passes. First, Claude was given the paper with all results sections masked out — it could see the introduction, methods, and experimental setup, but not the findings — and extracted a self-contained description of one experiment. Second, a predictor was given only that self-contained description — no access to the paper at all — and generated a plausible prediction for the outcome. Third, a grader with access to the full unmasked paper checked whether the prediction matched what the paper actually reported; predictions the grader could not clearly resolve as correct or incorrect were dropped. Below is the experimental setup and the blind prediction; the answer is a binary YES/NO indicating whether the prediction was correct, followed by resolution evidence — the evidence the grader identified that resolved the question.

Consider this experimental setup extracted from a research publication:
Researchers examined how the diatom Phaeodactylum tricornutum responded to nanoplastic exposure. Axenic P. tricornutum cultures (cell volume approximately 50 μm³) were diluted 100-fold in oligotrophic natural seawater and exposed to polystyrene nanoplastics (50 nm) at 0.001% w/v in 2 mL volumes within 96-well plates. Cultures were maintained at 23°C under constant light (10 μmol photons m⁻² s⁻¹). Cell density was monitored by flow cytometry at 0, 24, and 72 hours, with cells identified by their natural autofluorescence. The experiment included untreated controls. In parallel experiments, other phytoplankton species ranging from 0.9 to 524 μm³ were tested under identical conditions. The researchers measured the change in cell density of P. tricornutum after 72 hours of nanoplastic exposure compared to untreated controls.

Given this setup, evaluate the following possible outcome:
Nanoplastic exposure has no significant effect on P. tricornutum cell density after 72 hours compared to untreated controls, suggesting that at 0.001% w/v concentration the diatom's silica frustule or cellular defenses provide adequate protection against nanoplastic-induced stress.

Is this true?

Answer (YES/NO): NO